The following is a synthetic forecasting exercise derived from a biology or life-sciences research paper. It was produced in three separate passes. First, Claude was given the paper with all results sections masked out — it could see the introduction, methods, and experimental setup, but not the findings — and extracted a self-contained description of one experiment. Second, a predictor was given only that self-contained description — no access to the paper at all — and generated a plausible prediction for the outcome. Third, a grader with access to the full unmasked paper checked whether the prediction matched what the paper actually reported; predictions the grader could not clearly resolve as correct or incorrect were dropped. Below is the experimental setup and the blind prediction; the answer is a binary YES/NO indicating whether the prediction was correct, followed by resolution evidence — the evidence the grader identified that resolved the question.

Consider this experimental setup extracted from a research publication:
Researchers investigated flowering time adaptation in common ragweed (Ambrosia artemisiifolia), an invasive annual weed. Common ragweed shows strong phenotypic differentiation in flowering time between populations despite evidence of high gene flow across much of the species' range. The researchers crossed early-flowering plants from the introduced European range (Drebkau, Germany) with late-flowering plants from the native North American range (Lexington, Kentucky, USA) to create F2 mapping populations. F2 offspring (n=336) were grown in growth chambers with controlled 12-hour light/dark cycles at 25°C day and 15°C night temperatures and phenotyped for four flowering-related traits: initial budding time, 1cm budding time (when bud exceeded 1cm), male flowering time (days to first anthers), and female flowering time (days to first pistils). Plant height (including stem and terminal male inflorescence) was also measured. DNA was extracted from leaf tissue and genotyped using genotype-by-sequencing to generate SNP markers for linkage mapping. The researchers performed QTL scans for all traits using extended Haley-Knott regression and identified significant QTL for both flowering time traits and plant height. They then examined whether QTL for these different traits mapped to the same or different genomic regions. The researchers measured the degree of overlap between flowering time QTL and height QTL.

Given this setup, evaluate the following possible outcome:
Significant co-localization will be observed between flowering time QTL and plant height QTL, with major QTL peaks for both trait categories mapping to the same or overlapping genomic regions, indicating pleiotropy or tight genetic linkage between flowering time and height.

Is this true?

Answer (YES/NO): YES